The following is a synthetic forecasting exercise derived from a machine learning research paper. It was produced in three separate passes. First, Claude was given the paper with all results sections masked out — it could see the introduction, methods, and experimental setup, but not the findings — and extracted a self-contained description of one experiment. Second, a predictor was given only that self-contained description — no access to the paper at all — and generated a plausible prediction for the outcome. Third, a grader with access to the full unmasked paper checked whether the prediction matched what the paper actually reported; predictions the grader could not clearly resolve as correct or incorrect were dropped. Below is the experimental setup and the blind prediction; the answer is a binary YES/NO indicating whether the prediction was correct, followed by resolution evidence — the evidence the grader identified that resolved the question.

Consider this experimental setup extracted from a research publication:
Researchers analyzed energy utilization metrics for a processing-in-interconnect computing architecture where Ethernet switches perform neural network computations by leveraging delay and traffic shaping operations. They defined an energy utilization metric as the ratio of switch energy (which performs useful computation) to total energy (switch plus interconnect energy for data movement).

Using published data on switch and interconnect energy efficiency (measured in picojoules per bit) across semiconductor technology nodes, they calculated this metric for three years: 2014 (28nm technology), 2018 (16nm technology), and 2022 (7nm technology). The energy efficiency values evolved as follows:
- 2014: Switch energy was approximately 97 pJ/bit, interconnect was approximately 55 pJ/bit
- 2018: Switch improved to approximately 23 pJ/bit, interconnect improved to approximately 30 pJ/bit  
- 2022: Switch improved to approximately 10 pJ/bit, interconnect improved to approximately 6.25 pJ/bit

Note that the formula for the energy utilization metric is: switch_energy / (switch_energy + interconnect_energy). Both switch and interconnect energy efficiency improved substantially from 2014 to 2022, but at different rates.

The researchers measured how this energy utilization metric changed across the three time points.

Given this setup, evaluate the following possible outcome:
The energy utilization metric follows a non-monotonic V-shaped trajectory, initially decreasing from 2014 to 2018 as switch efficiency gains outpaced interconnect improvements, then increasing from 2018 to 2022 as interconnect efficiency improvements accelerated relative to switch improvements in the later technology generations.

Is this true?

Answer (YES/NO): YES